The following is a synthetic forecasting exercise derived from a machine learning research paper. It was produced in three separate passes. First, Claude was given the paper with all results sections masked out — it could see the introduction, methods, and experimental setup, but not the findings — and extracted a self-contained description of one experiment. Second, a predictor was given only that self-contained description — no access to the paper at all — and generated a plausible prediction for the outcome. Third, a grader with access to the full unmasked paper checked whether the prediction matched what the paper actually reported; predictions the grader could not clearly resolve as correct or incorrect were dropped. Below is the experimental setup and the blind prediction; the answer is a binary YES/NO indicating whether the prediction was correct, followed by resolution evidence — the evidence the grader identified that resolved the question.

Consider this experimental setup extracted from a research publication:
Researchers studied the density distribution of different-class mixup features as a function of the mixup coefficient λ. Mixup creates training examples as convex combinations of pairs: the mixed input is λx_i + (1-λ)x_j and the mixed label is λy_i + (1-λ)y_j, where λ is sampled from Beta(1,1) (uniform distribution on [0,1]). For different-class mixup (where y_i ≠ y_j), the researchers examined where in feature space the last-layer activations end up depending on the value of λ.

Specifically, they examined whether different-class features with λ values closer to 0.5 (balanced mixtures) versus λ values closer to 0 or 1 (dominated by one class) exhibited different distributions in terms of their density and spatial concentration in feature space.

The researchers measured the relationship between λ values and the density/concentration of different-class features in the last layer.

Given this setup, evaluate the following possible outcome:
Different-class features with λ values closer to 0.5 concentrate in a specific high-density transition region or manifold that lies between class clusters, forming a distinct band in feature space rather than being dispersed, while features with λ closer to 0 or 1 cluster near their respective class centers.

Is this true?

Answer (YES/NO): NO